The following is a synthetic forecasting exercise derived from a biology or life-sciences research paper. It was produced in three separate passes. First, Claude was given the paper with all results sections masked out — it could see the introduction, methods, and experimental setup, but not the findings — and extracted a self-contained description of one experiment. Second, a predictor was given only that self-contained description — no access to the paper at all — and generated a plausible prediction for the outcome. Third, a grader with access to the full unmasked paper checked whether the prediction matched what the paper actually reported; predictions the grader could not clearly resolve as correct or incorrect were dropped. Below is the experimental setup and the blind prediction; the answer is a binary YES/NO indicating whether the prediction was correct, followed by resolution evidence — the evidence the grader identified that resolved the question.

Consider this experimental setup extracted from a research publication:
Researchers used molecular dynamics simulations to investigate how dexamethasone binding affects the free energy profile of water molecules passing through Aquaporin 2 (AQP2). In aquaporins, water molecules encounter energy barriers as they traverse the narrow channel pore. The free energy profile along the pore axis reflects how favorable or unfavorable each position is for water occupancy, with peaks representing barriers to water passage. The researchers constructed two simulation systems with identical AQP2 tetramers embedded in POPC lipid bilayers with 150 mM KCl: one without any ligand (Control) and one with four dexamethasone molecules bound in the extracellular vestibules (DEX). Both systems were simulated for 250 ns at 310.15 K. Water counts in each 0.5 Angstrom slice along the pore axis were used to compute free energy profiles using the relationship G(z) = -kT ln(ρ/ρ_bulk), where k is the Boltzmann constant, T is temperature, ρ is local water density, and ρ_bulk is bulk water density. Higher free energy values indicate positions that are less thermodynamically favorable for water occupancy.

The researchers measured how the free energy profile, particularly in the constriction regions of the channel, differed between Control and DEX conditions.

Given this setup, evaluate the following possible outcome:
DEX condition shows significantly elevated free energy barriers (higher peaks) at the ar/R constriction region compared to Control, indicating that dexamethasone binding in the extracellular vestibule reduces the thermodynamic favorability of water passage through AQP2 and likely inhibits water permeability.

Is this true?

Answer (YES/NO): NO